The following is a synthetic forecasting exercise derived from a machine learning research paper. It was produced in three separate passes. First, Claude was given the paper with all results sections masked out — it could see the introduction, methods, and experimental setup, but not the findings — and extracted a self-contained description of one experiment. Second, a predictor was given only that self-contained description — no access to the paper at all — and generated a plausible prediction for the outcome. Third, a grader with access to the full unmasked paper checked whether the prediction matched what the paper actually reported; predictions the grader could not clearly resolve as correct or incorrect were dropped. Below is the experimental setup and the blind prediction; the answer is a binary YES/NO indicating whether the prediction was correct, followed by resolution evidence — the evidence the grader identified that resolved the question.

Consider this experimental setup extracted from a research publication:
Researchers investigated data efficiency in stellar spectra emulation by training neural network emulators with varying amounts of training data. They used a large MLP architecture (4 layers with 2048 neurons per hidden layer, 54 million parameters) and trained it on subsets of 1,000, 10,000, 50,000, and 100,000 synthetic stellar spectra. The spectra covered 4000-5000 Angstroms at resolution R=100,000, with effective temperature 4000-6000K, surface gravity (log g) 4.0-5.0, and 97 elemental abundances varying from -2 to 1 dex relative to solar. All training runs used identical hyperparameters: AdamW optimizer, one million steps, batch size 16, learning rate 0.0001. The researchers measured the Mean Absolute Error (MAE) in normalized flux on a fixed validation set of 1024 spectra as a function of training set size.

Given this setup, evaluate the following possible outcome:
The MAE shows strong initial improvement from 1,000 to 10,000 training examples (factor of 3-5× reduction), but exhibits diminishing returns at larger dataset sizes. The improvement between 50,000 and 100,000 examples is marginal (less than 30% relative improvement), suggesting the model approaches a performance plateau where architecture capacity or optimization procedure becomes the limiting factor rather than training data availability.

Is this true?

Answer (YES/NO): NO